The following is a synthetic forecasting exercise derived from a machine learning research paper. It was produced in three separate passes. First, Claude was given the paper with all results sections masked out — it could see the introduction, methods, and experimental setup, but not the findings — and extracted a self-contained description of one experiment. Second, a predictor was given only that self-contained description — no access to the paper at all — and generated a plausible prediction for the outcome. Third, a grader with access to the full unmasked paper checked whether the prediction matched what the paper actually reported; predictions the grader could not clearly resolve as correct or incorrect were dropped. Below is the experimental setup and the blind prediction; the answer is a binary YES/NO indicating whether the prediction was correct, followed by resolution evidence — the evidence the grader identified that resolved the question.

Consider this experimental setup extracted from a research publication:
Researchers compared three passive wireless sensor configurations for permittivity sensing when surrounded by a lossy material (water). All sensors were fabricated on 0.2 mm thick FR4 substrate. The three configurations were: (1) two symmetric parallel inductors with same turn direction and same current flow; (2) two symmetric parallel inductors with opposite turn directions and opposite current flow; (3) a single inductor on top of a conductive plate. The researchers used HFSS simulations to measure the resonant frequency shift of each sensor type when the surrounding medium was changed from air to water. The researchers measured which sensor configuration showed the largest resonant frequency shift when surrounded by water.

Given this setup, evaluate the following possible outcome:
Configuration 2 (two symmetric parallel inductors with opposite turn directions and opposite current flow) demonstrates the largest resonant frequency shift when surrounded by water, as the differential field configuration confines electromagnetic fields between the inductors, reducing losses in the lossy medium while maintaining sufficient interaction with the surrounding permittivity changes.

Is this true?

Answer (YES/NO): NO